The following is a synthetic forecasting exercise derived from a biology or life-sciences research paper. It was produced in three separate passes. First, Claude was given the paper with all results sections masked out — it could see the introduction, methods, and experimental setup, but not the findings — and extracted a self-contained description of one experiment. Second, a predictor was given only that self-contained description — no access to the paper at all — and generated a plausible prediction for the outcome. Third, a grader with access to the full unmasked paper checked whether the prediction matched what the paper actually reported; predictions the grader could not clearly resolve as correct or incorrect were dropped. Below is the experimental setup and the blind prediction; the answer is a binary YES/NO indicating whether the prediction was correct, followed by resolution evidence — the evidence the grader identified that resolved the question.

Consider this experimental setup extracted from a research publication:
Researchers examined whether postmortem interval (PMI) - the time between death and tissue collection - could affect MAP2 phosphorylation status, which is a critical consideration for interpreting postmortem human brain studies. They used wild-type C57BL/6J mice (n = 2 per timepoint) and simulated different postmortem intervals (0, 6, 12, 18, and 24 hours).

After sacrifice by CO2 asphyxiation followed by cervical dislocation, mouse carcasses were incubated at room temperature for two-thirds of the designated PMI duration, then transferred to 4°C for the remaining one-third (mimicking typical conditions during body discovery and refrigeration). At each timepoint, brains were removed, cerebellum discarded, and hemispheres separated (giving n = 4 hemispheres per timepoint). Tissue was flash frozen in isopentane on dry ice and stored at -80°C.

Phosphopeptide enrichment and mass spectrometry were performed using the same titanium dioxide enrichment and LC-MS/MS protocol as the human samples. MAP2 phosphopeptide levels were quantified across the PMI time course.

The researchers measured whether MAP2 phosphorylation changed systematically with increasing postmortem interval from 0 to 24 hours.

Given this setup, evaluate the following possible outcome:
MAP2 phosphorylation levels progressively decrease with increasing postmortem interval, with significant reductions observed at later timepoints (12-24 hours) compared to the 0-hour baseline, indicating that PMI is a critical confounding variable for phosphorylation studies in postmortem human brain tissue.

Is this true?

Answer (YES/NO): NO